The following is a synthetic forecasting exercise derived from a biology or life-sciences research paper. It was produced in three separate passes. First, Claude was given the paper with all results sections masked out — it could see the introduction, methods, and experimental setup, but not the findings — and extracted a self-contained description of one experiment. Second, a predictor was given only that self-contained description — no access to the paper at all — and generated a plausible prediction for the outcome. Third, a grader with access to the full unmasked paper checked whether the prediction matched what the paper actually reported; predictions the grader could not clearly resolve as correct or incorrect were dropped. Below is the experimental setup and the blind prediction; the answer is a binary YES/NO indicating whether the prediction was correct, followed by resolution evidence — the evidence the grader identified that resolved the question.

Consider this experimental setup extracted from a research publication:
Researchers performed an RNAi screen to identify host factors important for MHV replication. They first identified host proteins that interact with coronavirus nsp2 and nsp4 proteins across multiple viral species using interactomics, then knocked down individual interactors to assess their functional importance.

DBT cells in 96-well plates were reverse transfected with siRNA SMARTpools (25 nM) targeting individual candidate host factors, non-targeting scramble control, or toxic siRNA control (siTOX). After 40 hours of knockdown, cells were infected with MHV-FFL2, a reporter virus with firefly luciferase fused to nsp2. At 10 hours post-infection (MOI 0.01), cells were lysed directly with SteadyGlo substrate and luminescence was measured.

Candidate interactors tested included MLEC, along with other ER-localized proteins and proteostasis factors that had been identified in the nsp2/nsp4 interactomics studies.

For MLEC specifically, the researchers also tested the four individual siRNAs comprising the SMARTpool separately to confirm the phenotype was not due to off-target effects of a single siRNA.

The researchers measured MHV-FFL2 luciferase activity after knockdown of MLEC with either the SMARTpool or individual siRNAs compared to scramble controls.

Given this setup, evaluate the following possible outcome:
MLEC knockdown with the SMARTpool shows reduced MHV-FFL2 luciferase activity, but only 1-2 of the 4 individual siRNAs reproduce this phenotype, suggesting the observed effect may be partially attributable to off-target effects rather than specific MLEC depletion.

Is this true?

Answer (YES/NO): NO